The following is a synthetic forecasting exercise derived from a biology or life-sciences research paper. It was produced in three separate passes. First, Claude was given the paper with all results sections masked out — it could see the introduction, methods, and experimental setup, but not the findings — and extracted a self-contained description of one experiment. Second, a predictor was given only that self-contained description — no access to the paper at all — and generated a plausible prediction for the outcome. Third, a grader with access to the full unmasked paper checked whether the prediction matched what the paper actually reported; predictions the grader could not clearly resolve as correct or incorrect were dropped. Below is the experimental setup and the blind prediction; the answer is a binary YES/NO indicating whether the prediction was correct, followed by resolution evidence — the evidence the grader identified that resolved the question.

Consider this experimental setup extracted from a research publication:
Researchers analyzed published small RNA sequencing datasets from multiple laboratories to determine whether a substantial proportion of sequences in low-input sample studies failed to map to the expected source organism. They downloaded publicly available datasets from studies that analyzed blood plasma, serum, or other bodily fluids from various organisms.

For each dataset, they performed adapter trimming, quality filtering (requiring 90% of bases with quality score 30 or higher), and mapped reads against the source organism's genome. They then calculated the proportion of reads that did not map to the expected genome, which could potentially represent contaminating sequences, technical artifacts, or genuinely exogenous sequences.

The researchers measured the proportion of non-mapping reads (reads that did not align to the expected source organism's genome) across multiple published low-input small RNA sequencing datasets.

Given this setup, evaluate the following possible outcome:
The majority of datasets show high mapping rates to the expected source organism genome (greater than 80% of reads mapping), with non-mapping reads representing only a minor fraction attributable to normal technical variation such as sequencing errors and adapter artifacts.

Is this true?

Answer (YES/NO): NO